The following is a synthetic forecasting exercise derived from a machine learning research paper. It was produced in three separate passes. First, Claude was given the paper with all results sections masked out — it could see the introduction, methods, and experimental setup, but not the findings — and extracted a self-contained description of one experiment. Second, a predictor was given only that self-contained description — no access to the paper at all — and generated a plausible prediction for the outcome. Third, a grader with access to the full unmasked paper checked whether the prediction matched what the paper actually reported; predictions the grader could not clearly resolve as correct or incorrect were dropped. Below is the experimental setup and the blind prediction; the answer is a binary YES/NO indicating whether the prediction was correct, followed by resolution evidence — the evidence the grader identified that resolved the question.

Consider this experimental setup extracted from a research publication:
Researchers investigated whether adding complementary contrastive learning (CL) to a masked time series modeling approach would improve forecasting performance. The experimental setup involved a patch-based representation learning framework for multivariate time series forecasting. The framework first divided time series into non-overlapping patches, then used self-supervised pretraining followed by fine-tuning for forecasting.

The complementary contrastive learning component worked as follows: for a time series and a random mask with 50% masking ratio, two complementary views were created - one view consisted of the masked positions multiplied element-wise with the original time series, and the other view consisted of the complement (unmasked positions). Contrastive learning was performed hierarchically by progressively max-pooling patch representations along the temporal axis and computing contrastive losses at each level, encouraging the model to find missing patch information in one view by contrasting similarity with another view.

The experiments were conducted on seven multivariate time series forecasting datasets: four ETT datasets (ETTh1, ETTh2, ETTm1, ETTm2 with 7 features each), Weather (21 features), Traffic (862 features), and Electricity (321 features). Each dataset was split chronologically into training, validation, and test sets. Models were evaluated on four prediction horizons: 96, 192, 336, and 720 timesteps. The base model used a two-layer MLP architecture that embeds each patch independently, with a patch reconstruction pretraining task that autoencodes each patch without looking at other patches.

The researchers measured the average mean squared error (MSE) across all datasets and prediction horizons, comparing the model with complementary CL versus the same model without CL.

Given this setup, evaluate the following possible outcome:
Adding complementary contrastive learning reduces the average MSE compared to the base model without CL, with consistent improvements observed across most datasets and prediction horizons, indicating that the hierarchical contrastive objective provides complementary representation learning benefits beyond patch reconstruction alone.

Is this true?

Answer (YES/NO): YES